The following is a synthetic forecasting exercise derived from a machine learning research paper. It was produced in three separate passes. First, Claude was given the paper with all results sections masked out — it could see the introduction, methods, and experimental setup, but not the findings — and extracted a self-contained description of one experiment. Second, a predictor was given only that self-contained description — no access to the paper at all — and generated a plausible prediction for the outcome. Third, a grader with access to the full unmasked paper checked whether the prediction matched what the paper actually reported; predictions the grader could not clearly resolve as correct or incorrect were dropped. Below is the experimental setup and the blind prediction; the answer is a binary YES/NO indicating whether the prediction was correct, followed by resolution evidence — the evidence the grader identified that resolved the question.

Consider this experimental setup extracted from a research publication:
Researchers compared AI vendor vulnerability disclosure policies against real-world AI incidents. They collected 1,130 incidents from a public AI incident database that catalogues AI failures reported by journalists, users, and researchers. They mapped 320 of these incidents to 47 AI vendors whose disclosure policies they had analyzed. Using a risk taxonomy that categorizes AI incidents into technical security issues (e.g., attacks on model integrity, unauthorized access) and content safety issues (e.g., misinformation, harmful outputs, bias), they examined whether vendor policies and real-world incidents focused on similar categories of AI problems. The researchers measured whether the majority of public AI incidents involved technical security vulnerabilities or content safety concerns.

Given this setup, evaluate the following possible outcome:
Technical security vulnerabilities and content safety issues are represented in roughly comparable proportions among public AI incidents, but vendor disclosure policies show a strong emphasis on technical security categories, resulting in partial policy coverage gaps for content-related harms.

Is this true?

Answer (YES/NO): NO